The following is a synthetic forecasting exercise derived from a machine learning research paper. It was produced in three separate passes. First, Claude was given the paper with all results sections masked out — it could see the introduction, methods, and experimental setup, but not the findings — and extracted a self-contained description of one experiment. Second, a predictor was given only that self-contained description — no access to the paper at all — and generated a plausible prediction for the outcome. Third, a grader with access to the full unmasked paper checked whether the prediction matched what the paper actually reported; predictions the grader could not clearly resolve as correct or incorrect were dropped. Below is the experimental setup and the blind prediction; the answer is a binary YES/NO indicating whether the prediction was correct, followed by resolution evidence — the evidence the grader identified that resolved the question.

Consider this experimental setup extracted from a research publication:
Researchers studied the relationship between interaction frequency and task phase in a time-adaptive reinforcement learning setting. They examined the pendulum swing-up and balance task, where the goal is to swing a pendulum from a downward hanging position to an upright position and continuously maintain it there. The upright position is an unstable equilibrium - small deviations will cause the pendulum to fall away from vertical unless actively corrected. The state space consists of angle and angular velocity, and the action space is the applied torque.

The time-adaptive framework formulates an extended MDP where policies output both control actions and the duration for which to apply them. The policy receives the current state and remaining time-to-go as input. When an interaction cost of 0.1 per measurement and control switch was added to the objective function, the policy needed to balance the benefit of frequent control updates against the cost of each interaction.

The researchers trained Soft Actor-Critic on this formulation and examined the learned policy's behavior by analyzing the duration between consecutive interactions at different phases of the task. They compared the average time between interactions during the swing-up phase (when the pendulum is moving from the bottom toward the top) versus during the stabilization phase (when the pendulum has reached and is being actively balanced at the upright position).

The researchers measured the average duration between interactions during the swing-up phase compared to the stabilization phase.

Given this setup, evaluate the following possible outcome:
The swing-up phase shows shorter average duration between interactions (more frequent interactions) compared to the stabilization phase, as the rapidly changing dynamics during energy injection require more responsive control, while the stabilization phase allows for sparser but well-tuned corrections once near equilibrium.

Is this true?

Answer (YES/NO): NO